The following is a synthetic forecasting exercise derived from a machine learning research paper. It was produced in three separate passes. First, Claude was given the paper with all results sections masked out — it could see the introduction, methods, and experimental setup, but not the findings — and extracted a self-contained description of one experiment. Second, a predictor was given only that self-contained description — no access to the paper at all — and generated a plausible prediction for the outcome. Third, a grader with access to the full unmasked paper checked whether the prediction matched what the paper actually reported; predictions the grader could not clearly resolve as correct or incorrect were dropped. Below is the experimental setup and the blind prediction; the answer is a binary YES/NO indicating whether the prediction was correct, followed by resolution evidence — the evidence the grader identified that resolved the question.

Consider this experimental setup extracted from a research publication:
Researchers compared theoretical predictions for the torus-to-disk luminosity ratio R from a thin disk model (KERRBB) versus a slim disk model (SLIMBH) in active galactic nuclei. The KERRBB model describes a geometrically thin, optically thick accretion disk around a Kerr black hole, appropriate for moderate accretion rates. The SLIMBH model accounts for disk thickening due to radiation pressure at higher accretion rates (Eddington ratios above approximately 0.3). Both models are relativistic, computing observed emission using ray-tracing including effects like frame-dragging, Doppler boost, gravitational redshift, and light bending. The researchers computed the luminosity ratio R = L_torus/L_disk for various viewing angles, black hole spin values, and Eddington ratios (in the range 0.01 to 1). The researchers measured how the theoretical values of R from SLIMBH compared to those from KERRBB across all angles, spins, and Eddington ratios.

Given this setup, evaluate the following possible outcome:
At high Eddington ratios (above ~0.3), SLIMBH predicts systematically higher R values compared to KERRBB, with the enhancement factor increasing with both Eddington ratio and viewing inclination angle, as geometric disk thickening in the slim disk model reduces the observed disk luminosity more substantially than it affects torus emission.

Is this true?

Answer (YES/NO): NO